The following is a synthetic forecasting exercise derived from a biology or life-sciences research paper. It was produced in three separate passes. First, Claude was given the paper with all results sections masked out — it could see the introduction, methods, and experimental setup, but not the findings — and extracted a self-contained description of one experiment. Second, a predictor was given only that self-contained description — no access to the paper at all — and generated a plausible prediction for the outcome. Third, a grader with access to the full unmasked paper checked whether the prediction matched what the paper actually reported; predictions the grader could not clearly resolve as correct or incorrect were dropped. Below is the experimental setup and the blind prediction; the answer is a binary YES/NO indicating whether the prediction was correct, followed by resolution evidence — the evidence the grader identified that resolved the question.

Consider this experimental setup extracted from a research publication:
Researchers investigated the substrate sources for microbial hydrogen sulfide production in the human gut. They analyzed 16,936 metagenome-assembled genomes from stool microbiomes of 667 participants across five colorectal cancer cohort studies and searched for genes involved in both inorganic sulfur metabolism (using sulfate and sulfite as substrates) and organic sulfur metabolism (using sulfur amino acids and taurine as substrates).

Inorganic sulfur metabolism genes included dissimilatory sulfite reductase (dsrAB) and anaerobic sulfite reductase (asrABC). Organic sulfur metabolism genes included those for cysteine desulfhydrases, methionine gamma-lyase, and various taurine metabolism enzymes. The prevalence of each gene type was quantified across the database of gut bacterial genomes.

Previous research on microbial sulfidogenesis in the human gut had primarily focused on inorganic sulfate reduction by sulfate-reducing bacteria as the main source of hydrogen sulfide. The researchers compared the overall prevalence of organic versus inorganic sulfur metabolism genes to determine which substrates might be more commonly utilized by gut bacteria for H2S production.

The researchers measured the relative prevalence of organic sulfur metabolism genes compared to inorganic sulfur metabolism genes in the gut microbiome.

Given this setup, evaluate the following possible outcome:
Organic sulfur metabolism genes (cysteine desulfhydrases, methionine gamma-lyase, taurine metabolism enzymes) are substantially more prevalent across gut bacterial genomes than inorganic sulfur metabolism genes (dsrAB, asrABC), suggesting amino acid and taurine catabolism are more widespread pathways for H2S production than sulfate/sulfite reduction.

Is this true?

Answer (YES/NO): YES